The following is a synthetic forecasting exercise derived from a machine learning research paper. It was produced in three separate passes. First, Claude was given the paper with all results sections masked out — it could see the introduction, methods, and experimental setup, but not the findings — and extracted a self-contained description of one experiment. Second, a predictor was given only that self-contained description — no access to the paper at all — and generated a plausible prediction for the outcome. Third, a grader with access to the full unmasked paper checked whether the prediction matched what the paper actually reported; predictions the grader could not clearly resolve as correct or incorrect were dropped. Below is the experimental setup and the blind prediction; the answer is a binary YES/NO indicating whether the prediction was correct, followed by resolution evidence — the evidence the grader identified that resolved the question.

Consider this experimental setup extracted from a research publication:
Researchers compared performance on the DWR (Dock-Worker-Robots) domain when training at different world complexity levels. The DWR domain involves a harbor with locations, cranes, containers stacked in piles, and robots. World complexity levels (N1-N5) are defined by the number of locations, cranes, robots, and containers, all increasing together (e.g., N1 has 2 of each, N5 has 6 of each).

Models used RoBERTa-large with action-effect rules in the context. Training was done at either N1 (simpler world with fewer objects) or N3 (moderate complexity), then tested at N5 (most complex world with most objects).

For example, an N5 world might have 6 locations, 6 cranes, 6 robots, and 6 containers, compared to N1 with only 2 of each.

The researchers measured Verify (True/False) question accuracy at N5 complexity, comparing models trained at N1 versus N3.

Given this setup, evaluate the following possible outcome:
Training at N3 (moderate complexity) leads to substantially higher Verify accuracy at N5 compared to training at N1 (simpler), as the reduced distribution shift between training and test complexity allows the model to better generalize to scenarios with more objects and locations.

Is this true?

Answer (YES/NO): NO